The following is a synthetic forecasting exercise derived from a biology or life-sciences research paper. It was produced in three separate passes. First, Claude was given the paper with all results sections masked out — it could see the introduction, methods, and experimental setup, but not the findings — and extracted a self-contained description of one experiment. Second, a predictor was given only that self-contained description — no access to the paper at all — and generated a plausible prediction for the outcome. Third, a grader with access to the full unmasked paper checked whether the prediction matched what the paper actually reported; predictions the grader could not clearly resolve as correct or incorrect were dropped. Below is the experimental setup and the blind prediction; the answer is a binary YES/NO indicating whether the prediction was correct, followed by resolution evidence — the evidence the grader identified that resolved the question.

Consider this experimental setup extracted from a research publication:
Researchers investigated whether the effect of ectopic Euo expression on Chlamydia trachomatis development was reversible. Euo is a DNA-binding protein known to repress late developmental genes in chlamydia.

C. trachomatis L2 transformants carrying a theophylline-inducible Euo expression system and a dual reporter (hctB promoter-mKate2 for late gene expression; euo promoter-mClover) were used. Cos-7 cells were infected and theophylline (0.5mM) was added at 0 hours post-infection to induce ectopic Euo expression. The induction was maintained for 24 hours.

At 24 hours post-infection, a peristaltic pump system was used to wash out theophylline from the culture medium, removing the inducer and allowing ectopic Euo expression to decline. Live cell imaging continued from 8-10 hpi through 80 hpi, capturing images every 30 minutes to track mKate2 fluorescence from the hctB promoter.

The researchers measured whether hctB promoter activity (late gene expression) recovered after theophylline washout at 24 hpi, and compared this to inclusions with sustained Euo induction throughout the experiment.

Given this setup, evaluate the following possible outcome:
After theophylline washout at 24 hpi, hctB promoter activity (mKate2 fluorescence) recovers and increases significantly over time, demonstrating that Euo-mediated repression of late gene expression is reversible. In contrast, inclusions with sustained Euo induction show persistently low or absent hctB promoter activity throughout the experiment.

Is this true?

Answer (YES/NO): YES